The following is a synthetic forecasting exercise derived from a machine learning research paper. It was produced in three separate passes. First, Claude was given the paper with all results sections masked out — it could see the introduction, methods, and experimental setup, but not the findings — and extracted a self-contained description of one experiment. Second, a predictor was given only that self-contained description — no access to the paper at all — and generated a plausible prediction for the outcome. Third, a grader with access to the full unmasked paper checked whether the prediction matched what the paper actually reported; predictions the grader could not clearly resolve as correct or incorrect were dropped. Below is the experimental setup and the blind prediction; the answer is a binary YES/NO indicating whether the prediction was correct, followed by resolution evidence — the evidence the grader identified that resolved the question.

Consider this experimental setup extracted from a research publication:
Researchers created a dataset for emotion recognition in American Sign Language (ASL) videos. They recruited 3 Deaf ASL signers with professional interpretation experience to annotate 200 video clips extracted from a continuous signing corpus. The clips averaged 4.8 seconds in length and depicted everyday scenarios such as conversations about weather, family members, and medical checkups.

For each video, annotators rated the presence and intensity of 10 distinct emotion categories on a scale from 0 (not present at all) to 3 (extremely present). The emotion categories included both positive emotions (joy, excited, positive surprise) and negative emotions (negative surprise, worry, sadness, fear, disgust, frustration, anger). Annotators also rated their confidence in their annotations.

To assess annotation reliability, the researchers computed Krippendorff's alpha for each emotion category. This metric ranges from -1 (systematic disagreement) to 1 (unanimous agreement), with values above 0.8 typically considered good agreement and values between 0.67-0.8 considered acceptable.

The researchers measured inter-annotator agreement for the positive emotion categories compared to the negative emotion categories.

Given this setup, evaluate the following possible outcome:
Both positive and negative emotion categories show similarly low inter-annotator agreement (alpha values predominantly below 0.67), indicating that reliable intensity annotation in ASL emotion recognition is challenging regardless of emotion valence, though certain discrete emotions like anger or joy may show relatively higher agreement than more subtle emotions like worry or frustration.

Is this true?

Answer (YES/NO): NO